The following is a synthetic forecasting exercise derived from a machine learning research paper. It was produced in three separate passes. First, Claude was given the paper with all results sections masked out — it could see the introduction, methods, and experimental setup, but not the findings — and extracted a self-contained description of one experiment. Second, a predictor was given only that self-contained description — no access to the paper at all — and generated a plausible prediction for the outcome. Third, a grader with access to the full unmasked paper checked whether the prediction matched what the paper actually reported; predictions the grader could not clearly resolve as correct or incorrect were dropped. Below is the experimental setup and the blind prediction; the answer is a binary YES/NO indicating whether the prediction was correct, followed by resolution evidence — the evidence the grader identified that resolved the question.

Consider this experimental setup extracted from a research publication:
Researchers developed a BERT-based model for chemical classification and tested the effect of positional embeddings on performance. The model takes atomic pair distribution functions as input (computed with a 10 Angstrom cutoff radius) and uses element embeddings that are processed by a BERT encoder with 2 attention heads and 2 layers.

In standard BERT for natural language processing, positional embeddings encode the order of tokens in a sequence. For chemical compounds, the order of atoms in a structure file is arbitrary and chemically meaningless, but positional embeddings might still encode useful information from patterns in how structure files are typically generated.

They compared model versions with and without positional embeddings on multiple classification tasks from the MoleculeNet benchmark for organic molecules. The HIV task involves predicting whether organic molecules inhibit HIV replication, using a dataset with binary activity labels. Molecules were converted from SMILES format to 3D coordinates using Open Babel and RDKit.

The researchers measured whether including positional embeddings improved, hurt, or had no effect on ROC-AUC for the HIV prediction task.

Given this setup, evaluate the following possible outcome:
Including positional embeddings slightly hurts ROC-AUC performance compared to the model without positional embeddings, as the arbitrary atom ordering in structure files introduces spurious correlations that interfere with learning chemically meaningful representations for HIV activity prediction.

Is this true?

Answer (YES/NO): NO